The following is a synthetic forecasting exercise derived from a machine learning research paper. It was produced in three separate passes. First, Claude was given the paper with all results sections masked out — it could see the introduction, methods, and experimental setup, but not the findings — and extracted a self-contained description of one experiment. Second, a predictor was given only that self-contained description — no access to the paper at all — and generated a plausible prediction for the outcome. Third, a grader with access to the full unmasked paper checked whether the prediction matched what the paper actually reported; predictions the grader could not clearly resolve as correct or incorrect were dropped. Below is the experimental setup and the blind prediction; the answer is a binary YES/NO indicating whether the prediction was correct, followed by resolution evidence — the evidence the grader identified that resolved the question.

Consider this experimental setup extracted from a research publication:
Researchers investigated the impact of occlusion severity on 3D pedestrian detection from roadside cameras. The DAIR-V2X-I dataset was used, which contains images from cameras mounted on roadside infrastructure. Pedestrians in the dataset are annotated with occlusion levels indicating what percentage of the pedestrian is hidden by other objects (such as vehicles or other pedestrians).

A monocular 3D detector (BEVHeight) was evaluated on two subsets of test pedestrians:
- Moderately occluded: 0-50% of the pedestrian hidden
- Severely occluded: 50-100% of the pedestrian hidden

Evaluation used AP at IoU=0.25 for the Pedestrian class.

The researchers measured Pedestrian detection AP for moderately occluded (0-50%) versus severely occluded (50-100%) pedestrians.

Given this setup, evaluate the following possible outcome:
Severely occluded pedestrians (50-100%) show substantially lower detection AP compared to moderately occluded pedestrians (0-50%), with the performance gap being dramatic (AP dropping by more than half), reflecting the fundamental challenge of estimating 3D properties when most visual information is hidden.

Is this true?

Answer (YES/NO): YES